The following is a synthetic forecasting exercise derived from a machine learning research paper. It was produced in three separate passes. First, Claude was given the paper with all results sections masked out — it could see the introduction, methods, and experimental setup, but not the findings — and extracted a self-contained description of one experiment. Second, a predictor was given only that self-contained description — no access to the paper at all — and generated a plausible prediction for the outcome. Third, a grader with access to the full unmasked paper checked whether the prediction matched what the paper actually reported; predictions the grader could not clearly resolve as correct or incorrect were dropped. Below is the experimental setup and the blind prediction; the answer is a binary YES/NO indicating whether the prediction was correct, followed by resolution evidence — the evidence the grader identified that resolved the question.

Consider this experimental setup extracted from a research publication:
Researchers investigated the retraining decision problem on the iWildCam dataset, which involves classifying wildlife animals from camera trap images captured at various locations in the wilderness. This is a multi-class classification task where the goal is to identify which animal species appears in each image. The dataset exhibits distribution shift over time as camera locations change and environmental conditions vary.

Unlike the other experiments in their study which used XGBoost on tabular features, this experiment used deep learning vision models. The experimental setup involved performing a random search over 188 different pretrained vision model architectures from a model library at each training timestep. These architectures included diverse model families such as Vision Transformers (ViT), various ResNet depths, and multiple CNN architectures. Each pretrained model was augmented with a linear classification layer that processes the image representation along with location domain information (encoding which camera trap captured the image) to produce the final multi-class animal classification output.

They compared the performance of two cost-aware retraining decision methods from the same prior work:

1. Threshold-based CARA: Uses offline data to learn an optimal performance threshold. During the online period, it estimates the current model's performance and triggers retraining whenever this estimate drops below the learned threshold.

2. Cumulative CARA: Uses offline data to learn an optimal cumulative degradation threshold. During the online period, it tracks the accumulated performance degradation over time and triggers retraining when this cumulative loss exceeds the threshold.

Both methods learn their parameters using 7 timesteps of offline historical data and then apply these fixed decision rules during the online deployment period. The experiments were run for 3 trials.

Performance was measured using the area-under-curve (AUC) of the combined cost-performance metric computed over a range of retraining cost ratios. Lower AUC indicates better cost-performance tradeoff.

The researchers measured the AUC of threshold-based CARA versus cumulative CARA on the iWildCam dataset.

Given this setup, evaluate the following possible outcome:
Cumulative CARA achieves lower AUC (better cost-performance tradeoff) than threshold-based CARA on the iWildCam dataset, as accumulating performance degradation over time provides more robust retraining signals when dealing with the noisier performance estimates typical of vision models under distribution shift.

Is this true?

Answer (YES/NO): YES